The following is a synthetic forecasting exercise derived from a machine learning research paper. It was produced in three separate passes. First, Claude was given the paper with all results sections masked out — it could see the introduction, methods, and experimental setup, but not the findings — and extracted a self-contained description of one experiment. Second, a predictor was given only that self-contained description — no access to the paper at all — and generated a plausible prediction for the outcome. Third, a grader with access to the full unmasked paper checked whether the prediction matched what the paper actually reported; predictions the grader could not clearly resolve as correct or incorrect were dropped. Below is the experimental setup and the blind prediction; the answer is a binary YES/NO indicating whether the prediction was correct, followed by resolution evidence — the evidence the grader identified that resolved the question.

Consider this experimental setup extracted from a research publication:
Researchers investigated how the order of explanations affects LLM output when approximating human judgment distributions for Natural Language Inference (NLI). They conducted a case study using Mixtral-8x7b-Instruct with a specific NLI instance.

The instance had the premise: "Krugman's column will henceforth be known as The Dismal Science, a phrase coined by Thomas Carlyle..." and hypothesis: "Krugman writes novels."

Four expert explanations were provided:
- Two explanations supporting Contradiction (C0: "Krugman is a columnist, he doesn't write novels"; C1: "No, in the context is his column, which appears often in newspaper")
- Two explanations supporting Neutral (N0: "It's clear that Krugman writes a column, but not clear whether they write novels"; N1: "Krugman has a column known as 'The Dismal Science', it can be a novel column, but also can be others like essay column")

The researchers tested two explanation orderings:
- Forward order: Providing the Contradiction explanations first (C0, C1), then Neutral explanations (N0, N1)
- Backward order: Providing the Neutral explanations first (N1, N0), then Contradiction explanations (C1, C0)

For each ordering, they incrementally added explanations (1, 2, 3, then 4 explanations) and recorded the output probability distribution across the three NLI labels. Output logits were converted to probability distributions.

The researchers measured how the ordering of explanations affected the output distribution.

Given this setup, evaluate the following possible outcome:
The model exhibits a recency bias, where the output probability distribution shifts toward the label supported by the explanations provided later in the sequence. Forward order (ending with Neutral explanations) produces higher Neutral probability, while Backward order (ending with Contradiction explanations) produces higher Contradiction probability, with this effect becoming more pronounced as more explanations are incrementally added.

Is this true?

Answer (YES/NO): NO